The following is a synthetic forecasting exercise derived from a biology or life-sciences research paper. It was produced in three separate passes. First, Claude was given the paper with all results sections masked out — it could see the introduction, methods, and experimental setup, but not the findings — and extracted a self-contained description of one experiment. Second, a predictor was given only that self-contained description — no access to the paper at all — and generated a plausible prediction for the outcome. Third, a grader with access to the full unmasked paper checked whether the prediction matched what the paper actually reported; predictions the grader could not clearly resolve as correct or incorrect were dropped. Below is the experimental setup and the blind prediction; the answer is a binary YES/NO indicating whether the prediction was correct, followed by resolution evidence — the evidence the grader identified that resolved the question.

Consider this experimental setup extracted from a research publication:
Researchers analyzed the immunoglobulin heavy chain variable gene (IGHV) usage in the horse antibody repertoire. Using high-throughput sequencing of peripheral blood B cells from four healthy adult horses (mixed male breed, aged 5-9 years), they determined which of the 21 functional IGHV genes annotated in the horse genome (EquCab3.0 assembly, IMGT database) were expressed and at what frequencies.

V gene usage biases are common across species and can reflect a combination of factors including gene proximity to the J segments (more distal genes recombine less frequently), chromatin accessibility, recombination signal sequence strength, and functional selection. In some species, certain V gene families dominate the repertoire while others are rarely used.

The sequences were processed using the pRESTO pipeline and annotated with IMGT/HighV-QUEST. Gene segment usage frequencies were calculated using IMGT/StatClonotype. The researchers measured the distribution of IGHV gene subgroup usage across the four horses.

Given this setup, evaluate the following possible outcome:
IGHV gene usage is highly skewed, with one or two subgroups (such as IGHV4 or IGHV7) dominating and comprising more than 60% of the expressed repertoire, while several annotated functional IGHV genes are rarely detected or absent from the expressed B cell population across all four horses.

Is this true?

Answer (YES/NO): YES